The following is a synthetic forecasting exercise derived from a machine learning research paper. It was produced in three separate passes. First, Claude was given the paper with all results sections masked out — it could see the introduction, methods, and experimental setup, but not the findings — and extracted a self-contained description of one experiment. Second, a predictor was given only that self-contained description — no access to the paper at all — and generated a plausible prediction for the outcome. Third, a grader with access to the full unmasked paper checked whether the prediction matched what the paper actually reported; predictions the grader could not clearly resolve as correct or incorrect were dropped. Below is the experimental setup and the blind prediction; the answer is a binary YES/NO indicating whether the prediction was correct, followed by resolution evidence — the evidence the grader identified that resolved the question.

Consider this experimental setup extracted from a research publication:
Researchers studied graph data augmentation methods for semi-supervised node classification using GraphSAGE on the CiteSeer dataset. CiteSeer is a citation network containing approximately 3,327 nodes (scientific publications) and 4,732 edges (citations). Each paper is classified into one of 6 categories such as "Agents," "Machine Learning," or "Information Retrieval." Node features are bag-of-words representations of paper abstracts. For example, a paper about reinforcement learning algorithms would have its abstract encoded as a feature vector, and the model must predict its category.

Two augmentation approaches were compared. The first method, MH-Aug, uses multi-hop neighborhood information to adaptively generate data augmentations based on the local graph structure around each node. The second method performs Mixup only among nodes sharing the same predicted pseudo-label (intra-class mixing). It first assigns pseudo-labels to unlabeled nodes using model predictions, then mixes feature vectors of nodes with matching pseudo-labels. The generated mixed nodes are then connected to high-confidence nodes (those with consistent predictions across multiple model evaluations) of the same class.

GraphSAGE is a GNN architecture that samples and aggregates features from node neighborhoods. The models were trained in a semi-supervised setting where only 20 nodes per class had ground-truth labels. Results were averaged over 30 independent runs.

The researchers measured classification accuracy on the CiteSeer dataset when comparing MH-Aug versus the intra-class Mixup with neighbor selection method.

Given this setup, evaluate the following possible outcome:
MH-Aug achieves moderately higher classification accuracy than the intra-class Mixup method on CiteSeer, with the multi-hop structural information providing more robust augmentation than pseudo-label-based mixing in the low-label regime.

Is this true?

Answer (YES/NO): YES